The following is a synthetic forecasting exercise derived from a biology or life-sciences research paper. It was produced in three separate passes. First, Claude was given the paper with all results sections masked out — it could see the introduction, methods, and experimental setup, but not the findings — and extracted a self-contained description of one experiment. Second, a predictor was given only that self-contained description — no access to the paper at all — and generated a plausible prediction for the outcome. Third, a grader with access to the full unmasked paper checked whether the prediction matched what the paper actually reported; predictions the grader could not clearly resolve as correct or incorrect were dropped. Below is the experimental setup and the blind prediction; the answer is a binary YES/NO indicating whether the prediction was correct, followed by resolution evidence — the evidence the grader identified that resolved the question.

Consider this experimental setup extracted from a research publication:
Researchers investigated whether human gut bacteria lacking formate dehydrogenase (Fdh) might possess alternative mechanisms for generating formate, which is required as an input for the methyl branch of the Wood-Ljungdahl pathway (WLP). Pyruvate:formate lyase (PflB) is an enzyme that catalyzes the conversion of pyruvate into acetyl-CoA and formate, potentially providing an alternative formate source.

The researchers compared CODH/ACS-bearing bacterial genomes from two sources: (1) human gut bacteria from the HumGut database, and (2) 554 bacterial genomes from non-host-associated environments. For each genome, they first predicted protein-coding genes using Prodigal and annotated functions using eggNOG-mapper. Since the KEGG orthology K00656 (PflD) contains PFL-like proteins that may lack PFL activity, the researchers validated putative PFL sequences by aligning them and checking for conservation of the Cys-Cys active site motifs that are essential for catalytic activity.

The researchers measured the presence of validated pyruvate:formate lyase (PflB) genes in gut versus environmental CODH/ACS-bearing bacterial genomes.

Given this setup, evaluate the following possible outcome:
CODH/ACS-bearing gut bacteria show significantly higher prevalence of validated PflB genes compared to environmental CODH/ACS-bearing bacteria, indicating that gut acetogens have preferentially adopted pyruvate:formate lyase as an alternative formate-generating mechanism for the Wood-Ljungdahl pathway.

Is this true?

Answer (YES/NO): YES